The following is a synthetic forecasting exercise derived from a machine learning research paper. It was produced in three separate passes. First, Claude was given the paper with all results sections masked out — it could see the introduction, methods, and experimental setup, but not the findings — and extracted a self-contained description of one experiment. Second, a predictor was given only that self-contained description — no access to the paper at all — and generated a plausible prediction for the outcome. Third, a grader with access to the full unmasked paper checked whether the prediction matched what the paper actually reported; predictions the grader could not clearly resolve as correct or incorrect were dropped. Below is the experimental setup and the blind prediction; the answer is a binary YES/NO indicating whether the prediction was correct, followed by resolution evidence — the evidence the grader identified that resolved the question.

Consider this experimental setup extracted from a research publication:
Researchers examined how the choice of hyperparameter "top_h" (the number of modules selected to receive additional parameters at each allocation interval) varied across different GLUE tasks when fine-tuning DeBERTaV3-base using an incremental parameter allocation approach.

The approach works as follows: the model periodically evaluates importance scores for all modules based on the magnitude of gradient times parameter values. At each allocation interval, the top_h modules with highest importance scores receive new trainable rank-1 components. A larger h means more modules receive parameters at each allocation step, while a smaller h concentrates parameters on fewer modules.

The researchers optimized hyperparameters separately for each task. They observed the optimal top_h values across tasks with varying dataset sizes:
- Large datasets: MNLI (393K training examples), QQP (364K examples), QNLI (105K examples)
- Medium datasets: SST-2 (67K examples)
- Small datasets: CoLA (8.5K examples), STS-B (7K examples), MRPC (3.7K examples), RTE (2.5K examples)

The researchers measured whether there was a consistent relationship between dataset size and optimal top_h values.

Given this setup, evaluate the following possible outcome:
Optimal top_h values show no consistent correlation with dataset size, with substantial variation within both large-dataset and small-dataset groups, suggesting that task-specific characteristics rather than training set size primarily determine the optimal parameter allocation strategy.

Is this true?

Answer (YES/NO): YES